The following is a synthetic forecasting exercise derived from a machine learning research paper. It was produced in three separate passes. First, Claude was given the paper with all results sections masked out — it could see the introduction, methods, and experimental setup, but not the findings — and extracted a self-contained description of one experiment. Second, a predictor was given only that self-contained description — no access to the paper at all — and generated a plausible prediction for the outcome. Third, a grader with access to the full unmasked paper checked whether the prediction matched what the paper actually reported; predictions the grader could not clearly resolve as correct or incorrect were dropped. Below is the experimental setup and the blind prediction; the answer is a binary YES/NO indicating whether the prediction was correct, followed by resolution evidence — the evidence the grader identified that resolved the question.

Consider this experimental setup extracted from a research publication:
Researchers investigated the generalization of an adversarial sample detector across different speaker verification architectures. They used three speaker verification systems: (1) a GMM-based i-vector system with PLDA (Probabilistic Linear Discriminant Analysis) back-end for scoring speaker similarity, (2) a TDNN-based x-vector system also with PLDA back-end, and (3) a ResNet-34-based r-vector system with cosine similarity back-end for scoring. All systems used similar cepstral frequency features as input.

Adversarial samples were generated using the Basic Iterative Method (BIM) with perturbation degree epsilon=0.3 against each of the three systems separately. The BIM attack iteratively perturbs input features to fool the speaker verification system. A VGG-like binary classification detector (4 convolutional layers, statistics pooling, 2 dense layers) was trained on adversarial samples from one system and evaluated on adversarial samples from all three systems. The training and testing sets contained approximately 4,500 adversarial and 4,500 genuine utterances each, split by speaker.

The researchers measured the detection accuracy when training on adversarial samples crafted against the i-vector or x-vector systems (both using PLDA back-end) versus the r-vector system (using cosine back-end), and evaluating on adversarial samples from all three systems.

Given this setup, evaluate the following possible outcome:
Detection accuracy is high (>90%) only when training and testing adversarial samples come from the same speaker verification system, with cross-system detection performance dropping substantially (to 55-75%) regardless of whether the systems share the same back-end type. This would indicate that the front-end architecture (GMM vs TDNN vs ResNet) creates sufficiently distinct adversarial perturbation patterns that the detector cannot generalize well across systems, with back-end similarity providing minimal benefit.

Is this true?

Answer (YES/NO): NO